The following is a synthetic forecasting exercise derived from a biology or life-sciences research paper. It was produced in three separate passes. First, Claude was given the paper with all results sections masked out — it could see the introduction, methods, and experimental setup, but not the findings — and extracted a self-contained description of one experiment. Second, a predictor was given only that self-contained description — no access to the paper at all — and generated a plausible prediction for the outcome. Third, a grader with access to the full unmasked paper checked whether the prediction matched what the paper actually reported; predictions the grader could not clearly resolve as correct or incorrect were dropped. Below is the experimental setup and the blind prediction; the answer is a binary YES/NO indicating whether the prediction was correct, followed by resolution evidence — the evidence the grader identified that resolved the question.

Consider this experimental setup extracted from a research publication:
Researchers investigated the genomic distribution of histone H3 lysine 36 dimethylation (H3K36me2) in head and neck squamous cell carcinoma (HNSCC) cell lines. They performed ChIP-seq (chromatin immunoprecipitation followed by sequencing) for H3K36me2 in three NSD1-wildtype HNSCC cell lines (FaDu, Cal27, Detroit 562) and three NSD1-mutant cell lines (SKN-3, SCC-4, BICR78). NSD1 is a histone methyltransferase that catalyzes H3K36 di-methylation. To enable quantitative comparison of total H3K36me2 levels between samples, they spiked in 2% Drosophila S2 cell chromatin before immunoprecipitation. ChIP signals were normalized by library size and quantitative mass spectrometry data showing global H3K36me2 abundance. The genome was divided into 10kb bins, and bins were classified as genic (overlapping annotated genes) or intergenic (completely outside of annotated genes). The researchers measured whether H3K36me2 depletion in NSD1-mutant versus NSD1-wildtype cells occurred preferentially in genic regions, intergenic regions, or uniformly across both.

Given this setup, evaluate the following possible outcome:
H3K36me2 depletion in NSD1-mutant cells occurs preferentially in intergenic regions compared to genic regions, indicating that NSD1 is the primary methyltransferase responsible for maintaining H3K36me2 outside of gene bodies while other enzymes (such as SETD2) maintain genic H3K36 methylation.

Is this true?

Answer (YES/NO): YES